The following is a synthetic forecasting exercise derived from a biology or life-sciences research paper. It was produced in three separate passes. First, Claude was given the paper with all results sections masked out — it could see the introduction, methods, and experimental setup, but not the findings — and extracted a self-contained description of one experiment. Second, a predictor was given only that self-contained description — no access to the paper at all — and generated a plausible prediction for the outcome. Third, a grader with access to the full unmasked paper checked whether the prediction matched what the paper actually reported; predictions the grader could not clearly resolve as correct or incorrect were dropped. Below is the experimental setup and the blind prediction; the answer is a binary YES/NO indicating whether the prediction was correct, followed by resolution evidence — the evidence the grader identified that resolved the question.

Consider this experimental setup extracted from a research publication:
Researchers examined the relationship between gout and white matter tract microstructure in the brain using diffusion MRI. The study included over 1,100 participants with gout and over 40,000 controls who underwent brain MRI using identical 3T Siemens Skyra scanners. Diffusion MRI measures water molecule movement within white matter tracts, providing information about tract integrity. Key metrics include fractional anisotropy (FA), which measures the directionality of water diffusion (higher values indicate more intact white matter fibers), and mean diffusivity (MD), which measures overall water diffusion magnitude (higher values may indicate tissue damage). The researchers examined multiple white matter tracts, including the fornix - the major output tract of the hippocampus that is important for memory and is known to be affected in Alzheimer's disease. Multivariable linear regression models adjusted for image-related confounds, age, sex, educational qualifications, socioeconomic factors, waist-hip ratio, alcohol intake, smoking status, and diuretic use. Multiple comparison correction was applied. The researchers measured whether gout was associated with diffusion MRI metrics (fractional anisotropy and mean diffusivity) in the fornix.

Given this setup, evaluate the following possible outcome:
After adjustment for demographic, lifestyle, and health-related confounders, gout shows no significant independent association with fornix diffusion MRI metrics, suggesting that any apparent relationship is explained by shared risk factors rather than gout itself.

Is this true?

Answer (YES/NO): NO